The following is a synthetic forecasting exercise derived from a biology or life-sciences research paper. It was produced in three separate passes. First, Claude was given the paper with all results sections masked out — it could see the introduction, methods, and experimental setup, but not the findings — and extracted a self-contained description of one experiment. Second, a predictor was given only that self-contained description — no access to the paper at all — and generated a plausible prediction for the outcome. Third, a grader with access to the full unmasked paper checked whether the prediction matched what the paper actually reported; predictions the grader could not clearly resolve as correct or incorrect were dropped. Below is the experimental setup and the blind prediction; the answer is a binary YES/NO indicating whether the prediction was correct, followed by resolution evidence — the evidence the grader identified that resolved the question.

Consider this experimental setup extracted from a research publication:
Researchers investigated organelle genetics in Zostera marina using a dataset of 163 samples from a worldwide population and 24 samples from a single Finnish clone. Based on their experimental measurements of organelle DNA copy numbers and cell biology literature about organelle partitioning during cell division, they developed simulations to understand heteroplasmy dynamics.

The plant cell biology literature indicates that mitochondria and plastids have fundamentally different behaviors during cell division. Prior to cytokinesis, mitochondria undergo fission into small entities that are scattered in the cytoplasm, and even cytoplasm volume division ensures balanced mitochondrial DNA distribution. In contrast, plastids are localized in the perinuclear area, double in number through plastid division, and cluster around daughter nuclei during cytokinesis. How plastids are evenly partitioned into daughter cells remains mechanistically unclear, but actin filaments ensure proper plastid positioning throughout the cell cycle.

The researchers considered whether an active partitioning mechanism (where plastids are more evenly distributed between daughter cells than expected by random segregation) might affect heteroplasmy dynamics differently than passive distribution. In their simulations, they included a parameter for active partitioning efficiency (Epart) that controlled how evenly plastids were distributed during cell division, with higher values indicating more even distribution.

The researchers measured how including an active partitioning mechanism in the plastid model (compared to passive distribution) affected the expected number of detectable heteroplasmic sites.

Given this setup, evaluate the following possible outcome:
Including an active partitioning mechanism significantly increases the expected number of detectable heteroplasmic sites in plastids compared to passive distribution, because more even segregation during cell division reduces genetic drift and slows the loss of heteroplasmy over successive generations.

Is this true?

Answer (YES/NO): YES